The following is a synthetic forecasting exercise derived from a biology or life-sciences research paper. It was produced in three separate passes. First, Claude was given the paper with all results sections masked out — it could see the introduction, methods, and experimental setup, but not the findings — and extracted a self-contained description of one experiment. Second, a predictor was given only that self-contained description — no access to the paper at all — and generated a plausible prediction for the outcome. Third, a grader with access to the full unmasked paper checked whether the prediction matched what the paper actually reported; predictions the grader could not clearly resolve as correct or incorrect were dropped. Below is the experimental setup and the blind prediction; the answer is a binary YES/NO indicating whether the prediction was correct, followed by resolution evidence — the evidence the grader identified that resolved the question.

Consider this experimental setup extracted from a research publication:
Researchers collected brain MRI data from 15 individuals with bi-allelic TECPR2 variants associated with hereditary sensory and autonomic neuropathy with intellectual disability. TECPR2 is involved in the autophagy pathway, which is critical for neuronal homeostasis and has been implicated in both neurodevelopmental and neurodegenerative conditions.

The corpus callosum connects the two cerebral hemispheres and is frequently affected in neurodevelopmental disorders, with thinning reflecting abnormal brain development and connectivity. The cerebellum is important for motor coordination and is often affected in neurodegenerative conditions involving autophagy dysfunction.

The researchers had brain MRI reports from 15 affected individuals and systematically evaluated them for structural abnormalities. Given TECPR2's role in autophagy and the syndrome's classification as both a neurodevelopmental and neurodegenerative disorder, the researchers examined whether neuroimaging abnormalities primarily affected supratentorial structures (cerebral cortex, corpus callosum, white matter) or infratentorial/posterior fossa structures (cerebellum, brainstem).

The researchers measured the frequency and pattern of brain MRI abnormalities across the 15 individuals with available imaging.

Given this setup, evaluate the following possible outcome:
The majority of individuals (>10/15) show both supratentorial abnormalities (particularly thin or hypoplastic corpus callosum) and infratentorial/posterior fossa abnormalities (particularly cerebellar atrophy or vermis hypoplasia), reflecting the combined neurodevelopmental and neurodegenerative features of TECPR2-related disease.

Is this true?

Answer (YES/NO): NO